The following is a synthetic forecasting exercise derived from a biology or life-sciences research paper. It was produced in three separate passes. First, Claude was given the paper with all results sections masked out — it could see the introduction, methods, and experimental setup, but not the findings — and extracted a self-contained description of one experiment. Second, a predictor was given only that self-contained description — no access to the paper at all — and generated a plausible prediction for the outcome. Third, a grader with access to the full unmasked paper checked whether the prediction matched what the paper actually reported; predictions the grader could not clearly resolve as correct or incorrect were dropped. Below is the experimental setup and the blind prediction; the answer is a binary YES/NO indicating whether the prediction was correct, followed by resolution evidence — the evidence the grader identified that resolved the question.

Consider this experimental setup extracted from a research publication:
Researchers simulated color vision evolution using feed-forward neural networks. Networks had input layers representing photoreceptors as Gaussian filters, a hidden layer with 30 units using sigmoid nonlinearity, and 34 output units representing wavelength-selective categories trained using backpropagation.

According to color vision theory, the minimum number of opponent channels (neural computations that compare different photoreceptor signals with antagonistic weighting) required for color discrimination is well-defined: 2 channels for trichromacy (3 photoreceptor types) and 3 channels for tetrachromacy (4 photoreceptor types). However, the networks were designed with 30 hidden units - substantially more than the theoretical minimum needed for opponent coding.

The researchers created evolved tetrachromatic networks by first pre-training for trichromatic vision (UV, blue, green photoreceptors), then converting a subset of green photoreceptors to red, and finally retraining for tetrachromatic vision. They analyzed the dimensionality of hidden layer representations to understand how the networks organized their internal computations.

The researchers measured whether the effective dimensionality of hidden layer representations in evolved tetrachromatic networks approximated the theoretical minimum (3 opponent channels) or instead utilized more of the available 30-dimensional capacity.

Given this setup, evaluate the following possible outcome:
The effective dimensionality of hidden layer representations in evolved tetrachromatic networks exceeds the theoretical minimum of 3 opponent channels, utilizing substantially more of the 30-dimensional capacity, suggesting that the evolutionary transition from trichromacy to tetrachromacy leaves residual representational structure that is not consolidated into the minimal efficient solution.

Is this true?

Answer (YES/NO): NO